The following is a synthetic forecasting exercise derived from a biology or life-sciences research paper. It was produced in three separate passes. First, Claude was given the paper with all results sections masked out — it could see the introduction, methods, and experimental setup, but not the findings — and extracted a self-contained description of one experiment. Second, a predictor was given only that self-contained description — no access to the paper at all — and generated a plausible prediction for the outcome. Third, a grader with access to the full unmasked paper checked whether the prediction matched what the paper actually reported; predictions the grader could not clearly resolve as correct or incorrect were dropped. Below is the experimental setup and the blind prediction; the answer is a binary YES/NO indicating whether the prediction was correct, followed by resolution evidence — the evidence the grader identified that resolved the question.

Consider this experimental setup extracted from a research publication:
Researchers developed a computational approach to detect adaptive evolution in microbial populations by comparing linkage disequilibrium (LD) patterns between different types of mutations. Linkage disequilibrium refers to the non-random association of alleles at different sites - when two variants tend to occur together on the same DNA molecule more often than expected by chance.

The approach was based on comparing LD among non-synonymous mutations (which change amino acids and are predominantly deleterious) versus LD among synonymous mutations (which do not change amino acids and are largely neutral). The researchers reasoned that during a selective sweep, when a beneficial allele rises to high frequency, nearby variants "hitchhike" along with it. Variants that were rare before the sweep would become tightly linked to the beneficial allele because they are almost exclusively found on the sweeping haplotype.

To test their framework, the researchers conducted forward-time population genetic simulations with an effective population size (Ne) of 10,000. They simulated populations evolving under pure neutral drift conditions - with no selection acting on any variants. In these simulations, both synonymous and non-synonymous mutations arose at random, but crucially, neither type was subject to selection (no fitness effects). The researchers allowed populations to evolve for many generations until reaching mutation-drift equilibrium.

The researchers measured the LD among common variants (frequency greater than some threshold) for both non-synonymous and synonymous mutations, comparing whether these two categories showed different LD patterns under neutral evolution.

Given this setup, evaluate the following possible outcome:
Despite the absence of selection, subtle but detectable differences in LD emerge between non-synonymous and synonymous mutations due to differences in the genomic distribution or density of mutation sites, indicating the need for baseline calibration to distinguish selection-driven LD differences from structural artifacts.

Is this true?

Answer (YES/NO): NO